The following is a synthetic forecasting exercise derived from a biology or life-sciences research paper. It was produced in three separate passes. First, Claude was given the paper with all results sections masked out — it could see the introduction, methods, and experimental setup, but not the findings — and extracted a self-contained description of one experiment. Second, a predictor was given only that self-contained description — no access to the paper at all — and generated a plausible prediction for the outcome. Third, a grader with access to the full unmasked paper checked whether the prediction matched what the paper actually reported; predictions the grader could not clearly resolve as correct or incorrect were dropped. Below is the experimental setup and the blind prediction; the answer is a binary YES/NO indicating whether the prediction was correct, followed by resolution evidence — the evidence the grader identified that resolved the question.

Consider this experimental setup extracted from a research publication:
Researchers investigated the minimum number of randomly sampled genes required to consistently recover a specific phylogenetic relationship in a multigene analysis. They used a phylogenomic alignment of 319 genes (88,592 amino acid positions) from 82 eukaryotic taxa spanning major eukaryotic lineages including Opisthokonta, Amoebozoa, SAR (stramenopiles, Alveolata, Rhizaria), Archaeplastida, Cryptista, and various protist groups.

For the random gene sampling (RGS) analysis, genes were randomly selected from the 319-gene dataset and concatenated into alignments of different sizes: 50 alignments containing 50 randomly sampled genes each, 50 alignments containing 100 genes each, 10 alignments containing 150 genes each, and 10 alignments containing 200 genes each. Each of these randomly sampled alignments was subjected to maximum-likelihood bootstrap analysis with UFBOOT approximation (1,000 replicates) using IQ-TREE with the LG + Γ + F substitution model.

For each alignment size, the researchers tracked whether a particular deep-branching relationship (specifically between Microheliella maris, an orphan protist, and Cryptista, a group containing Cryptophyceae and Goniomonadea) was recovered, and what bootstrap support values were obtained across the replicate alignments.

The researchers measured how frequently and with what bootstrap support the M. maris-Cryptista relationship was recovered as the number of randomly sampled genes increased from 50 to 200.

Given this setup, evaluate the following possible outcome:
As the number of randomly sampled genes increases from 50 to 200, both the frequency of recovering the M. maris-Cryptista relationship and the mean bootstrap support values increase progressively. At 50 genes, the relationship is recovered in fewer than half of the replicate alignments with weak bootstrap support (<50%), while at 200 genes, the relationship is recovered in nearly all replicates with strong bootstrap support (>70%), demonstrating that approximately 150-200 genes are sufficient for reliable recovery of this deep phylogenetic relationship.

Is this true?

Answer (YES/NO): NO